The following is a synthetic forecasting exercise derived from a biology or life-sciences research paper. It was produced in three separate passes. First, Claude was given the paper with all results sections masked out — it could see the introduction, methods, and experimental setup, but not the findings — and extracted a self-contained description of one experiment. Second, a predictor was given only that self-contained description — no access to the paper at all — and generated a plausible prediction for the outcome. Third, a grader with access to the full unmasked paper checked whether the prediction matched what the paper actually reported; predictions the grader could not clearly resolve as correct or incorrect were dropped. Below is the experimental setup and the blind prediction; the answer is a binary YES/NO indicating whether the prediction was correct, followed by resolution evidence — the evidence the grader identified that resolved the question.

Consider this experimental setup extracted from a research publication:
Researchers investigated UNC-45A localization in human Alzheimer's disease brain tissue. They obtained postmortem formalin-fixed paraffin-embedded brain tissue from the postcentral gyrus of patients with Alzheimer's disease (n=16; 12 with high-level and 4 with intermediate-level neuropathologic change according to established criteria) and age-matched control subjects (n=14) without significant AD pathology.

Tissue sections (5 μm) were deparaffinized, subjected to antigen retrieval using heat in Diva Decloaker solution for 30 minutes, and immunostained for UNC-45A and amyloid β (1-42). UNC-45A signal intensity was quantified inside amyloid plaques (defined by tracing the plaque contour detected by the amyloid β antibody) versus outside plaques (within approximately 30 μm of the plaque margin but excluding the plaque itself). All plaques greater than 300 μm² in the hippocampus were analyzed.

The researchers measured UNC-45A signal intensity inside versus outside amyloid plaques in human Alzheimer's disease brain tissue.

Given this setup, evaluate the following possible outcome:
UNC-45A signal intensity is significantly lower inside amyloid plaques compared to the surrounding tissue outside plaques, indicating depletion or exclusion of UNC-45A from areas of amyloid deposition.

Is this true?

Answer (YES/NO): NO